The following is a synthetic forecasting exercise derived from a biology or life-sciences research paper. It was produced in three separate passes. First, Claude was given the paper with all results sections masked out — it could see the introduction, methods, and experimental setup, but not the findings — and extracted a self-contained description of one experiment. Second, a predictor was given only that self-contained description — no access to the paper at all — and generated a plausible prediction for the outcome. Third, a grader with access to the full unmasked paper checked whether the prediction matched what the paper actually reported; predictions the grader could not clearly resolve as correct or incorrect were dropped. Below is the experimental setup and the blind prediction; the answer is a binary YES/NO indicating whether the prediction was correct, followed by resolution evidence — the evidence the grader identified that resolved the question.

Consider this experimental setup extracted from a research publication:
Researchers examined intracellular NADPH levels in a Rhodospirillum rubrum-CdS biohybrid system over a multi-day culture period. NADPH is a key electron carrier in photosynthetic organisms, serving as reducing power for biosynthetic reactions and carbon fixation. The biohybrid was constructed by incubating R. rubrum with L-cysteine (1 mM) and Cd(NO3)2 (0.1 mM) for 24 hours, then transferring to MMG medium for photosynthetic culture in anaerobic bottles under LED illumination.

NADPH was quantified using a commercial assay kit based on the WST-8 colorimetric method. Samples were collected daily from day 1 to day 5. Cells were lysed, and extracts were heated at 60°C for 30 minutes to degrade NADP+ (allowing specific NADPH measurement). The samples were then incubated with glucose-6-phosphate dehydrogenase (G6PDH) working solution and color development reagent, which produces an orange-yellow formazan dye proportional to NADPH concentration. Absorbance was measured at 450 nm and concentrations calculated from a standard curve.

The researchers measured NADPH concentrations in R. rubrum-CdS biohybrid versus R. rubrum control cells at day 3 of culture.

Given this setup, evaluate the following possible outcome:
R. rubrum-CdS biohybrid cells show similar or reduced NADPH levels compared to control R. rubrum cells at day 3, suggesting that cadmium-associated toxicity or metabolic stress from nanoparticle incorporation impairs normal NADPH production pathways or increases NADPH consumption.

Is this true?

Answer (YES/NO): YES